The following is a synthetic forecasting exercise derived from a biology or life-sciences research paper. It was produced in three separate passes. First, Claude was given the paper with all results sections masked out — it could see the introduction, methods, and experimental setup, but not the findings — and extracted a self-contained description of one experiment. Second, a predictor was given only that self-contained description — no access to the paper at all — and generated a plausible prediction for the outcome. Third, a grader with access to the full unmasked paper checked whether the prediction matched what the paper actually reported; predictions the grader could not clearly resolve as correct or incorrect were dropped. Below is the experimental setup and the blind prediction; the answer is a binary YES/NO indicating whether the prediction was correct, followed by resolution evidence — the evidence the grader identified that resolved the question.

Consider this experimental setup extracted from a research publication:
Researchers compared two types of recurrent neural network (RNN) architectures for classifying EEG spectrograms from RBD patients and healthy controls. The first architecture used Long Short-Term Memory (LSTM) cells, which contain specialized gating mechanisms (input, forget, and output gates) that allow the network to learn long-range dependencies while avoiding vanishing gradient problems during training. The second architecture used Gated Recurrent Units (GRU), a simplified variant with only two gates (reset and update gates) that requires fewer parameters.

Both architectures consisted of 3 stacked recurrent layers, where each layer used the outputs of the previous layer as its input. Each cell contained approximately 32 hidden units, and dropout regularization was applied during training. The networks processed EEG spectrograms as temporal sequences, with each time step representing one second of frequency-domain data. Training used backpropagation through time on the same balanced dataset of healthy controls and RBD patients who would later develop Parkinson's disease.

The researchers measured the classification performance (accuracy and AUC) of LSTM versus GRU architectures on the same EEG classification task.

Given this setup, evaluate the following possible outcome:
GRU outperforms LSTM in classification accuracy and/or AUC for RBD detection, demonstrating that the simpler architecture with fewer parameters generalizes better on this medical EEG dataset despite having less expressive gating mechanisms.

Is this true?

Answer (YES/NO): NO